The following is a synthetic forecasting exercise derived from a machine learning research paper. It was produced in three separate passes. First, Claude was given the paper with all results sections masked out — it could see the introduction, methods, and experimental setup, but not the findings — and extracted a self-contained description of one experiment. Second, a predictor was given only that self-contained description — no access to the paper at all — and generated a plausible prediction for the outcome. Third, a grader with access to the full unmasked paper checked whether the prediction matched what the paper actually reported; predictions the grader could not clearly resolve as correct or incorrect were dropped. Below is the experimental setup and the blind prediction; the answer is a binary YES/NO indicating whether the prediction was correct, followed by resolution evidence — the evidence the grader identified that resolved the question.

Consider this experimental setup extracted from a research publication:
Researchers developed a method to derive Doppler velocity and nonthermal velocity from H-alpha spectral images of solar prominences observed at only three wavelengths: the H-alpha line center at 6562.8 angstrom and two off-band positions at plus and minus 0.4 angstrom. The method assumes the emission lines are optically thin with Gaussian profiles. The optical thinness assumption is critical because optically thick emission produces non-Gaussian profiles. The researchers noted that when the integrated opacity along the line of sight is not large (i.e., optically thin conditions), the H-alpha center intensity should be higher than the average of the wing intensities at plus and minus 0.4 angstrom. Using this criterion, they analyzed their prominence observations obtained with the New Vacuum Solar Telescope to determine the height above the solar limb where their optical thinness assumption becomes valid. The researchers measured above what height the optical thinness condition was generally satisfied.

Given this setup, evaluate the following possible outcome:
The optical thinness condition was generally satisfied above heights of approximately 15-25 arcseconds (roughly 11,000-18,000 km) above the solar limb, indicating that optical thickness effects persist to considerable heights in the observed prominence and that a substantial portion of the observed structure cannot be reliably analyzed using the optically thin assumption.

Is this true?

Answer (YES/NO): NO